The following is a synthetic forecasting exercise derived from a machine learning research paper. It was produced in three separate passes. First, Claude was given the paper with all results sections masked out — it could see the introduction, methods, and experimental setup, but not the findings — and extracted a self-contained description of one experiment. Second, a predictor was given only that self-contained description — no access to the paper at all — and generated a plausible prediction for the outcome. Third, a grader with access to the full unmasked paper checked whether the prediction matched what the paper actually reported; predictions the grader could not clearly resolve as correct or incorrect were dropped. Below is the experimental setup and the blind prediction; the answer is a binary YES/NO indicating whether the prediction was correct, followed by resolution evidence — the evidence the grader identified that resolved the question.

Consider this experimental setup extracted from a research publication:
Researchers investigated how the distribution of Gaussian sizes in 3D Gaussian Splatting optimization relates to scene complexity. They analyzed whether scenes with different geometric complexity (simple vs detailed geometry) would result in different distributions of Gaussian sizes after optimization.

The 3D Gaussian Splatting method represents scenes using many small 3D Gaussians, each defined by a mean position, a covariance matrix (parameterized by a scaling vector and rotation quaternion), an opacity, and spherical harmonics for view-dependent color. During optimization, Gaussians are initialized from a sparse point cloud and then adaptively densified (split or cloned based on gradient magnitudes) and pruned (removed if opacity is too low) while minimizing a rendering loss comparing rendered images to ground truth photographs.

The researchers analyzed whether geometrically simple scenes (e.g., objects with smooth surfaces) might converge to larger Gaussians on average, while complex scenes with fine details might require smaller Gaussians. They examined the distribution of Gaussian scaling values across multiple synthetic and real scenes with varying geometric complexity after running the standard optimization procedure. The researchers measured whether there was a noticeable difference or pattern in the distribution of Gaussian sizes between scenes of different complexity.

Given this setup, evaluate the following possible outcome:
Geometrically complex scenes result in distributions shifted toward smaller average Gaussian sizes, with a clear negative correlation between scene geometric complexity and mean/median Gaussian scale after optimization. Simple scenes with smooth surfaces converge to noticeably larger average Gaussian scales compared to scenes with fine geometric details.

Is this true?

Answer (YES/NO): NO